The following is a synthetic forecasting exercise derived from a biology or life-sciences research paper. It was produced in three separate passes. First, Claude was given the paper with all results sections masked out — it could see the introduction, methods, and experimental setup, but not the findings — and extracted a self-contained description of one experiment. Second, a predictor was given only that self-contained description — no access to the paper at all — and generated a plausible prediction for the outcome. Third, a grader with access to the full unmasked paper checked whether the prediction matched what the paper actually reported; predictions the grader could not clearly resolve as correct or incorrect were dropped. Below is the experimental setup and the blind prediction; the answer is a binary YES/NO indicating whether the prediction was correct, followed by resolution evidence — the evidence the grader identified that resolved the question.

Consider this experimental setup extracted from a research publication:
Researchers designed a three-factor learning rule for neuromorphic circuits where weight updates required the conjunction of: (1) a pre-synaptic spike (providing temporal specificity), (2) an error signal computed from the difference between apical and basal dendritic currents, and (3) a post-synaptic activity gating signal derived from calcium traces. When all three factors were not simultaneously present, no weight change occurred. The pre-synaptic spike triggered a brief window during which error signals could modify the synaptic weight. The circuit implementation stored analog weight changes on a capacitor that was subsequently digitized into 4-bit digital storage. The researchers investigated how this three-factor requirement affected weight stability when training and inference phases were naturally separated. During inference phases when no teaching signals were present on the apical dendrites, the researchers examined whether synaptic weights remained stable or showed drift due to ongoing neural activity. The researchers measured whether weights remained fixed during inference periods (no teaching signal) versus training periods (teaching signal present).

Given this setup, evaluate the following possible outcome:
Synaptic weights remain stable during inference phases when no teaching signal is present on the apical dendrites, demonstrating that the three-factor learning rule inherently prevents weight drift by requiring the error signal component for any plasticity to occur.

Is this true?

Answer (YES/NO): NO